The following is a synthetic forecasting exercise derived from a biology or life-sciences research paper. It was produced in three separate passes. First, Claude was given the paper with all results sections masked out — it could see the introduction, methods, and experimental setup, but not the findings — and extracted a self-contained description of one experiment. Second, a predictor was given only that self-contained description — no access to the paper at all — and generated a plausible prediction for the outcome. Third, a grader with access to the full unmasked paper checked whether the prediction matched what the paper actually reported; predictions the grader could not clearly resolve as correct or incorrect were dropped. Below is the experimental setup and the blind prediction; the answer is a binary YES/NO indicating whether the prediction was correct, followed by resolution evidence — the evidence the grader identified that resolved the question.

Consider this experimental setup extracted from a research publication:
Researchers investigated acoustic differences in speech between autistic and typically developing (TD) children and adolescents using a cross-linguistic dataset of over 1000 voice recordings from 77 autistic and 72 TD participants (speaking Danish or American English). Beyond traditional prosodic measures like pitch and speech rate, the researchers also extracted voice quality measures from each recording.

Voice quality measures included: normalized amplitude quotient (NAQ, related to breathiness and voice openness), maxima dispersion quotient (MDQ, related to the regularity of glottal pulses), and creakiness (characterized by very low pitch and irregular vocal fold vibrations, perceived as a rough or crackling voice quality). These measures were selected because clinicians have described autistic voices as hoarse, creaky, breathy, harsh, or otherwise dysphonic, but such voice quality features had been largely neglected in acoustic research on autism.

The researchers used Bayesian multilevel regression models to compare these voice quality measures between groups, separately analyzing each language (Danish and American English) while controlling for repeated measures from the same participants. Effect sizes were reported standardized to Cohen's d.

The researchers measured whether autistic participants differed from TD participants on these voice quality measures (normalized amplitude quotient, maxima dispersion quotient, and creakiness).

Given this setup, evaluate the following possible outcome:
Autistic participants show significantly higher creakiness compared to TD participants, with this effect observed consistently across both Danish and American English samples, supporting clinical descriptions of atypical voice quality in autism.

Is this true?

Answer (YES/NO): YES